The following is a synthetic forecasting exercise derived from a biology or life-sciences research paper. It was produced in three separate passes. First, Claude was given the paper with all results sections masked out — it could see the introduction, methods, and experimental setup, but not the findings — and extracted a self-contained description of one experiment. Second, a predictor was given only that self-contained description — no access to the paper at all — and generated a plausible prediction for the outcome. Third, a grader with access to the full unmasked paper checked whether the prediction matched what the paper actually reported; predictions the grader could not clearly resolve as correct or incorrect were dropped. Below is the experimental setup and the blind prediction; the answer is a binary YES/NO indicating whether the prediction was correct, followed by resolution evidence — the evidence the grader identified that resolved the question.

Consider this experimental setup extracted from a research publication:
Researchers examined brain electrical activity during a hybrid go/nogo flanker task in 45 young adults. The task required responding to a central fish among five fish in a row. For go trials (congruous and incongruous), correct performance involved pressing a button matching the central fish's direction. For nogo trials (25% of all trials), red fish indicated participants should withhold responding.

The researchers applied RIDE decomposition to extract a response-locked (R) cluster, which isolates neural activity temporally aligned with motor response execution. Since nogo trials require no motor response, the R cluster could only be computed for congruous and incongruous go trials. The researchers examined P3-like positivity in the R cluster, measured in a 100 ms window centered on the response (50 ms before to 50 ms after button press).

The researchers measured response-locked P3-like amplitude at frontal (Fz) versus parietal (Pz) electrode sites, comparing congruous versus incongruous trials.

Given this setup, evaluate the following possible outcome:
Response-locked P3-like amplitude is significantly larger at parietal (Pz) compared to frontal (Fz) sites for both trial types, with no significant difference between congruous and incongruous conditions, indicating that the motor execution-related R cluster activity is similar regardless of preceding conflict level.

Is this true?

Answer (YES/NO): NO